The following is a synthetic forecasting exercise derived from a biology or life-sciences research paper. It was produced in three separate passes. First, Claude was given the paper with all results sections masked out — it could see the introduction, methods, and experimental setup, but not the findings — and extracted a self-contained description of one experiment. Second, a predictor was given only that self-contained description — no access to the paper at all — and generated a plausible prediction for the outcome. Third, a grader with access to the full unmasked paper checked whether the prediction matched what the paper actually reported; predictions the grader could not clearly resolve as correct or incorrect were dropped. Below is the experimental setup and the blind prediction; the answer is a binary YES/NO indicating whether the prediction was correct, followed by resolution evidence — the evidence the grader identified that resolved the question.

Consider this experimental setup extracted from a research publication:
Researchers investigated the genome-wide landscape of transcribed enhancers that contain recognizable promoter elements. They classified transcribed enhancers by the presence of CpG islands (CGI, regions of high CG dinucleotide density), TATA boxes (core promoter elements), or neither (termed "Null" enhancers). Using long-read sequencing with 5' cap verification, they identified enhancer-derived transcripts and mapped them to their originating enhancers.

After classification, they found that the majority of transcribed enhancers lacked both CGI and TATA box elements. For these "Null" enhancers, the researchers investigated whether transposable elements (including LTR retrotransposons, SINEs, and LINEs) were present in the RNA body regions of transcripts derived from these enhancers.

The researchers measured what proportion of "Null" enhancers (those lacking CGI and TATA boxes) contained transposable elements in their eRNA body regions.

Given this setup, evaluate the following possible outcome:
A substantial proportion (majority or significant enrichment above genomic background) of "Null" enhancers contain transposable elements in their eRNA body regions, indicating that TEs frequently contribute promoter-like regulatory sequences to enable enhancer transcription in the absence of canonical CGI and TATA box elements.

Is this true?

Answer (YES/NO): NO